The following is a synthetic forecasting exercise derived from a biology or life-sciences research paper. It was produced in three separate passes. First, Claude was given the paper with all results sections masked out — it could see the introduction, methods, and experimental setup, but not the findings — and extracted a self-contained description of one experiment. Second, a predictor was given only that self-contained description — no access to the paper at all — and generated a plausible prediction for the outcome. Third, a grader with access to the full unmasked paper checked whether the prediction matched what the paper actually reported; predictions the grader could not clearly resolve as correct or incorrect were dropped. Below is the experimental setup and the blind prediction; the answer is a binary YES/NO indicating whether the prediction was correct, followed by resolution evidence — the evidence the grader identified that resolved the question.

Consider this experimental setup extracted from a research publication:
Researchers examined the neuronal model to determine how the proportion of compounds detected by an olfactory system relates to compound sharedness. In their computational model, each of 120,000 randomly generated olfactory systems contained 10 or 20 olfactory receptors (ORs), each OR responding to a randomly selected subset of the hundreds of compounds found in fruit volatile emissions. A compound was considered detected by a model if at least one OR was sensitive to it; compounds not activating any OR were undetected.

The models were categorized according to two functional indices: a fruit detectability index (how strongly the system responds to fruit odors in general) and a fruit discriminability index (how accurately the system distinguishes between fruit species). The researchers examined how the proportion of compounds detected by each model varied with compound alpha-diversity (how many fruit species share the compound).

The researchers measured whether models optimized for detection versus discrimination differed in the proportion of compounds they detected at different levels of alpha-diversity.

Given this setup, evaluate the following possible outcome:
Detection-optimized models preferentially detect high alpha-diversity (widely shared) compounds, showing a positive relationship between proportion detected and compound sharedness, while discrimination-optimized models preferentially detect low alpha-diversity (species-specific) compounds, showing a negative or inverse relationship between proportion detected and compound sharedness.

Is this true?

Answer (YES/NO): YES